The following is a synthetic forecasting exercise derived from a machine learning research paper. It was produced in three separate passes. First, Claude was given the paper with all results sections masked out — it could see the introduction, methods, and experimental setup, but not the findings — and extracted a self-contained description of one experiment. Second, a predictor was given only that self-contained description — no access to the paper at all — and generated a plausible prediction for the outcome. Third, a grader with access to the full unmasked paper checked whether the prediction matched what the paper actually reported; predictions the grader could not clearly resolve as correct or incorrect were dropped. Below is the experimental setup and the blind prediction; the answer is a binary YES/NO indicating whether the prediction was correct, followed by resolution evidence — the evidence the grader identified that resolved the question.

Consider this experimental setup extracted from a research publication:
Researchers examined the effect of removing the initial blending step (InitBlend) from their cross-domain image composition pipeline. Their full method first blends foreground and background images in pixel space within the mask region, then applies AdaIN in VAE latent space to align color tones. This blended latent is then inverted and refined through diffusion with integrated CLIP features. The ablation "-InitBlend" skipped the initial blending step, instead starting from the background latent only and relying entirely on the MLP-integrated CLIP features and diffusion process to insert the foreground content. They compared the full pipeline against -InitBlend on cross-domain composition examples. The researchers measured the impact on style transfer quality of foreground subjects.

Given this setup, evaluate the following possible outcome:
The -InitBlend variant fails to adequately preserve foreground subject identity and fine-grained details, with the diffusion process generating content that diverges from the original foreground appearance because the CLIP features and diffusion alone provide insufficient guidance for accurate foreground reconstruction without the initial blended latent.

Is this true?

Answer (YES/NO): NO